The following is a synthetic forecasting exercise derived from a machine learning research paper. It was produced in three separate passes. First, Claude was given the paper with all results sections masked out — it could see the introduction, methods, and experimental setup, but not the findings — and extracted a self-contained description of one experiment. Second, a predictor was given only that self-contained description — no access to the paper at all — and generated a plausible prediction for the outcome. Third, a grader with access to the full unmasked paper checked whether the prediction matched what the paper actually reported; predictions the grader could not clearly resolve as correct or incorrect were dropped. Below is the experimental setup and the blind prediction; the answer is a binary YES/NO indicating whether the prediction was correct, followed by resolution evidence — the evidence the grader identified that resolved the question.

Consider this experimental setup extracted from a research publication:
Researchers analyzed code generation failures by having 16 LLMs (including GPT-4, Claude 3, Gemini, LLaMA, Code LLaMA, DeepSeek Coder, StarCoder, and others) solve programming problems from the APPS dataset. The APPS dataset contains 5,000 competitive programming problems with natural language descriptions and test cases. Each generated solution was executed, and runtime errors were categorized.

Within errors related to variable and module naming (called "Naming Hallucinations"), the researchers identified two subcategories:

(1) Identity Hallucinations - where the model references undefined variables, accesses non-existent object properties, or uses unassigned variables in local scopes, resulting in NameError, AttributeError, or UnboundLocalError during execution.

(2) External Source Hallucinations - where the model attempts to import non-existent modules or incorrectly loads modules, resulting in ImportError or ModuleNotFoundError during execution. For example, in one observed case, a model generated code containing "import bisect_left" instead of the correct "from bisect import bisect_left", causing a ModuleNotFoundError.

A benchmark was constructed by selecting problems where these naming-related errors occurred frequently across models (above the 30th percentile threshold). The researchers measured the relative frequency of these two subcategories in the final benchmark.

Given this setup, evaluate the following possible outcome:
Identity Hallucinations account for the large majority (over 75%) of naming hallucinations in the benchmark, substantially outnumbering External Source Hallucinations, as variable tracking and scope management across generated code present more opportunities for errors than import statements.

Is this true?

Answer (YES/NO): NO